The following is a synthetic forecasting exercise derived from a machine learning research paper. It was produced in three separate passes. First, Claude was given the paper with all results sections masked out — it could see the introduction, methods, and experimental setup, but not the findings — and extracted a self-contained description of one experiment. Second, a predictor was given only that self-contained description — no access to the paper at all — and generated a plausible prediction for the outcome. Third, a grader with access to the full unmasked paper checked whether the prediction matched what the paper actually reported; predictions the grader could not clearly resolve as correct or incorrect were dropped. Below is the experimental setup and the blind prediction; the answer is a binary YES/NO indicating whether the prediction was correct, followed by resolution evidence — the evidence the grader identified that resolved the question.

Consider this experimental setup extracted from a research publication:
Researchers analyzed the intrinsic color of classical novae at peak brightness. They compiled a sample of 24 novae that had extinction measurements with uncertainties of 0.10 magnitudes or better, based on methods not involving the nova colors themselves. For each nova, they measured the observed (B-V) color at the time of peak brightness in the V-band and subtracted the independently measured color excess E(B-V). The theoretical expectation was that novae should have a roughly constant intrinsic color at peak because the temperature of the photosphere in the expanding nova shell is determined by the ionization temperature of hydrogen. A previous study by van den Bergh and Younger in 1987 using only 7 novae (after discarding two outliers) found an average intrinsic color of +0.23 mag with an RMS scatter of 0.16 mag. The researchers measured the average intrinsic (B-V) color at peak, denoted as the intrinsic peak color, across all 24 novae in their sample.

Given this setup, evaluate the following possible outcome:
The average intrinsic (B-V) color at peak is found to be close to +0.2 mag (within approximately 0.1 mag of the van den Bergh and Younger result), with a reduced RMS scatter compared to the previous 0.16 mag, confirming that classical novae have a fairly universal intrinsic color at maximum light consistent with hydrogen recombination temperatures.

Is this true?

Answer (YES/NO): NO